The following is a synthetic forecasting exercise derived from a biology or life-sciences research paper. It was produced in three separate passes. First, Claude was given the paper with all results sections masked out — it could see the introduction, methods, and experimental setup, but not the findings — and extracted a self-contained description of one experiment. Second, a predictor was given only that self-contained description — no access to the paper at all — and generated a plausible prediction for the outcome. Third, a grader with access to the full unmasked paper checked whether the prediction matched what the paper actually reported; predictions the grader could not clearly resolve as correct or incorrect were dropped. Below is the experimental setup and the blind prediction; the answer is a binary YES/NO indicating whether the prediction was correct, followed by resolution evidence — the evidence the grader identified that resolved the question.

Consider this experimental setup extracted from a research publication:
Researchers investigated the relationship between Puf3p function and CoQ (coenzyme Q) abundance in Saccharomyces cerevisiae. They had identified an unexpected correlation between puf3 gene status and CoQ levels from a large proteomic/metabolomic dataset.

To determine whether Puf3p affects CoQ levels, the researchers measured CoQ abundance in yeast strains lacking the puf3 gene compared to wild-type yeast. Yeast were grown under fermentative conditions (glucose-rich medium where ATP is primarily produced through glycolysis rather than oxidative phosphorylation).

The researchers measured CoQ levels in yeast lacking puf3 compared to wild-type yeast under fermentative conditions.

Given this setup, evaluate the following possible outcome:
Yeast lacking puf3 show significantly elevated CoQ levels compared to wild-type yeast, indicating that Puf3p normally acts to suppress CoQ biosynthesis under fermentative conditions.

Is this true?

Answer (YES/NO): NO